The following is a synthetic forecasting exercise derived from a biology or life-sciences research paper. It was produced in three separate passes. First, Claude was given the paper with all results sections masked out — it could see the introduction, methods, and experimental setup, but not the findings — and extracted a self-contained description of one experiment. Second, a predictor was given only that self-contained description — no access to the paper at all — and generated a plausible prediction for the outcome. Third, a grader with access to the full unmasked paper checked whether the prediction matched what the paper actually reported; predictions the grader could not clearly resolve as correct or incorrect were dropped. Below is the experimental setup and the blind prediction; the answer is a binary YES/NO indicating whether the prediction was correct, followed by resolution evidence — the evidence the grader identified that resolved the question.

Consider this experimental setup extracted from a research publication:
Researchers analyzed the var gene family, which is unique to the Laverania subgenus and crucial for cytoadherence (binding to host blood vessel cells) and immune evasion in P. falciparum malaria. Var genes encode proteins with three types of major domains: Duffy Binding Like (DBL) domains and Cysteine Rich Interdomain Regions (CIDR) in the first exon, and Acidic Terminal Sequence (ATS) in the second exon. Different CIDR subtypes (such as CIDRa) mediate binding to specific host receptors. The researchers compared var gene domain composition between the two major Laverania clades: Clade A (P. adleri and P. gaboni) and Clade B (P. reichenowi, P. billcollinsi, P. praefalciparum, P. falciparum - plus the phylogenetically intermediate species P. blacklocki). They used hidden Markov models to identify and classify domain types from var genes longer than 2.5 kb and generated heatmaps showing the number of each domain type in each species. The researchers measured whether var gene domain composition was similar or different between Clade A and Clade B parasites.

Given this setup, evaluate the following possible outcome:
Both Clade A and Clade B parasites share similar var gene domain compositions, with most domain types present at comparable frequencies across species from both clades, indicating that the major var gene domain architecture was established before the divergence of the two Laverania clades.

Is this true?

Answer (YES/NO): NO